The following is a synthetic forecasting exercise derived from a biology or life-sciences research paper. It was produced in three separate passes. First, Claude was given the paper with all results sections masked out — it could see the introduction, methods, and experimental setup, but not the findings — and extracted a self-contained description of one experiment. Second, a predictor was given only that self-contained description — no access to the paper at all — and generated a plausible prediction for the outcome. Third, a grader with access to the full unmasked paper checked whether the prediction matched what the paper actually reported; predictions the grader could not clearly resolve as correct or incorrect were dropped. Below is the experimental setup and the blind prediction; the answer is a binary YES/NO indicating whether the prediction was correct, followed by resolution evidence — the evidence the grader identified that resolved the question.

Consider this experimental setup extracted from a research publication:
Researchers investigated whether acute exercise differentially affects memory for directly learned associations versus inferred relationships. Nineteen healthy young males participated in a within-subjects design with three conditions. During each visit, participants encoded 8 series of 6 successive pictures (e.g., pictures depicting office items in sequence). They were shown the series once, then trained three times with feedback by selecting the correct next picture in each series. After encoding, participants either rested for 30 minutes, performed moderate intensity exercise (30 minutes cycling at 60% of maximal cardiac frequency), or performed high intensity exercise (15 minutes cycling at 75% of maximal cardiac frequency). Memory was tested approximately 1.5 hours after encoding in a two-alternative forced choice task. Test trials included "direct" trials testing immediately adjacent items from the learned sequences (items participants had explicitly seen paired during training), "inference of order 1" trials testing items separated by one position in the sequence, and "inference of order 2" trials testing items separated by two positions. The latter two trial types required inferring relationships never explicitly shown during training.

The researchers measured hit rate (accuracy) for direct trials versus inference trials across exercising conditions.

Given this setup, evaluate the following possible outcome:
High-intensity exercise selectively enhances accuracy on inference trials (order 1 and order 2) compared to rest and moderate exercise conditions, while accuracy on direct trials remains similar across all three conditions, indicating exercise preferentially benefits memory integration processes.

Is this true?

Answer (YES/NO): NO